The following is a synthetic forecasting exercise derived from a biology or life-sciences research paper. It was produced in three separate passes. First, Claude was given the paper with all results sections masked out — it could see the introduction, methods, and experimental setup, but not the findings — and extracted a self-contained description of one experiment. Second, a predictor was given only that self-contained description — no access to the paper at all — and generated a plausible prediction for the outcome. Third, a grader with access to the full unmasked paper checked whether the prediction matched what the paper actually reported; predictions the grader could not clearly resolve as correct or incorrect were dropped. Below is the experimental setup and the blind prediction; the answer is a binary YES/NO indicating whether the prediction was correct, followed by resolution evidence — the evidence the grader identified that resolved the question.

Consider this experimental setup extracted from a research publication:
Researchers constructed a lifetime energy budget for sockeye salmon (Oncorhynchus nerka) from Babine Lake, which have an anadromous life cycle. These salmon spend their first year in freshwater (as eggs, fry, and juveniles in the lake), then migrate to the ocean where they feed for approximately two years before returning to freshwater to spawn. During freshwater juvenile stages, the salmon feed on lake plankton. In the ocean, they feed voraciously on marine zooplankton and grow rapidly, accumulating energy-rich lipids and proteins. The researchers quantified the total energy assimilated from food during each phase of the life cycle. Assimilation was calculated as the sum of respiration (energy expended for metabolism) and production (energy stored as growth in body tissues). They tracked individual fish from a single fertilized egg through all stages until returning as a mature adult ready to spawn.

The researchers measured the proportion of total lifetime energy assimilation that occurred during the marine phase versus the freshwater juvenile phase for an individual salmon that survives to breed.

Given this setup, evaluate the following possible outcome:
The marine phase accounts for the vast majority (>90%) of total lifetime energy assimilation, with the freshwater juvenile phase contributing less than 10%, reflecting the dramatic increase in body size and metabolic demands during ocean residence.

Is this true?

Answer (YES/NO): YES